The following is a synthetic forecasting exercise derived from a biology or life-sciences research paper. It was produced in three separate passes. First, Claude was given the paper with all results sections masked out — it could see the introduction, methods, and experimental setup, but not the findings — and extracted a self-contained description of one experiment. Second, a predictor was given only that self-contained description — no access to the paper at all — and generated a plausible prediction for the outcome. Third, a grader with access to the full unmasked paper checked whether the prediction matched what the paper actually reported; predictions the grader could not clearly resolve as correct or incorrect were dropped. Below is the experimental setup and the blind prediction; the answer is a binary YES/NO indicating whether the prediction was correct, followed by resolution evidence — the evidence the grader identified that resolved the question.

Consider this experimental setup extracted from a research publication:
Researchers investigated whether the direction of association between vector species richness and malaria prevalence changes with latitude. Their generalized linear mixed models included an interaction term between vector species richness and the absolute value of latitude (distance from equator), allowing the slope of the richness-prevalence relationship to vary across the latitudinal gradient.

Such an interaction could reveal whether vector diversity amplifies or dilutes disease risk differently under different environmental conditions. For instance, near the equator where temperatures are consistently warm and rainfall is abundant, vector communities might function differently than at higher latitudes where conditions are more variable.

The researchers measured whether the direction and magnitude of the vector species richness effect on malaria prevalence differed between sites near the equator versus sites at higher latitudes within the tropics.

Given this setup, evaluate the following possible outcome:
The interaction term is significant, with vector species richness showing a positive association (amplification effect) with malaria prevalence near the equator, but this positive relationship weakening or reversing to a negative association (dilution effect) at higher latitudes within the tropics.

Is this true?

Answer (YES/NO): YES